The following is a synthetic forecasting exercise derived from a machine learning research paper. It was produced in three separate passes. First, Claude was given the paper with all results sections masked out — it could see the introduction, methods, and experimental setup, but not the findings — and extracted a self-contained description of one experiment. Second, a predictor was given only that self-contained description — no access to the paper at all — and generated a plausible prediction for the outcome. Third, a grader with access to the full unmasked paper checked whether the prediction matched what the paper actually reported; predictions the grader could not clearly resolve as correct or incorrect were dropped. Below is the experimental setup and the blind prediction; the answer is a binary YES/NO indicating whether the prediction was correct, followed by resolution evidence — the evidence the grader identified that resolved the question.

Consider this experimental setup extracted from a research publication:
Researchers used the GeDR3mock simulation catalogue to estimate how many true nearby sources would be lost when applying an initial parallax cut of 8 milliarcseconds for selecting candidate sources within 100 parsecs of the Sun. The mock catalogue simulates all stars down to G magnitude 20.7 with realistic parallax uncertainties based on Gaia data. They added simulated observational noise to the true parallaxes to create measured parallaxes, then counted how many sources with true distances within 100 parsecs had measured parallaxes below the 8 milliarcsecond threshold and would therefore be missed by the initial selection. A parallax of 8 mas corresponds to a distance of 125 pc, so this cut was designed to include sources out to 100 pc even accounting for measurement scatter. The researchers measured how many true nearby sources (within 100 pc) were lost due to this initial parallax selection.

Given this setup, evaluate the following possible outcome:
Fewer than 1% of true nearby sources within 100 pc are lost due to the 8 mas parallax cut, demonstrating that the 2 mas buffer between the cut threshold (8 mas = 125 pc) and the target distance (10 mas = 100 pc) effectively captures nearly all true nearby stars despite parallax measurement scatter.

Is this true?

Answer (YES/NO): YES